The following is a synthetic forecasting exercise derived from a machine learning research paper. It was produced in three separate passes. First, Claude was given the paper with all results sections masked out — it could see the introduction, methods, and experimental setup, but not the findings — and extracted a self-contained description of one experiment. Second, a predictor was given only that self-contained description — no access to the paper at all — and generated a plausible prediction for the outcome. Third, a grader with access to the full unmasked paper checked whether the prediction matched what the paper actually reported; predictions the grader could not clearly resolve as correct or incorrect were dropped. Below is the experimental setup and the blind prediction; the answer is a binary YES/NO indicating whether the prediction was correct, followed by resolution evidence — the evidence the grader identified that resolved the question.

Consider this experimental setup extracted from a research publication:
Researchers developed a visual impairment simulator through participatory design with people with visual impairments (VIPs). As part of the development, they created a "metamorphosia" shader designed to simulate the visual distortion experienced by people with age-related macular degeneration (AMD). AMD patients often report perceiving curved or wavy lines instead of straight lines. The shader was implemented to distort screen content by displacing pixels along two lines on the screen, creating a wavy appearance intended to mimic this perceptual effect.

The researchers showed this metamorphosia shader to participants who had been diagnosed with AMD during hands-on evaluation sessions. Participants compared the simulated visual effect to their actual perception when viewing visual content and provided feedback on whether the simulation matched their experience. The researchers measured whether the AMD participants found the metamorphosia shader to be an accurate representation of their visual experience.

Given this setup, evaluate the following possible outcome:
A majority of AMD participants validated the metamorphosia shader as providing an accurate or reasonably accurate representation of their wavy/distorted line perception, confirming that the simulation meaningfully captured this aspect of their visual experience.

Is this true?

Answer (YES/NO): NO